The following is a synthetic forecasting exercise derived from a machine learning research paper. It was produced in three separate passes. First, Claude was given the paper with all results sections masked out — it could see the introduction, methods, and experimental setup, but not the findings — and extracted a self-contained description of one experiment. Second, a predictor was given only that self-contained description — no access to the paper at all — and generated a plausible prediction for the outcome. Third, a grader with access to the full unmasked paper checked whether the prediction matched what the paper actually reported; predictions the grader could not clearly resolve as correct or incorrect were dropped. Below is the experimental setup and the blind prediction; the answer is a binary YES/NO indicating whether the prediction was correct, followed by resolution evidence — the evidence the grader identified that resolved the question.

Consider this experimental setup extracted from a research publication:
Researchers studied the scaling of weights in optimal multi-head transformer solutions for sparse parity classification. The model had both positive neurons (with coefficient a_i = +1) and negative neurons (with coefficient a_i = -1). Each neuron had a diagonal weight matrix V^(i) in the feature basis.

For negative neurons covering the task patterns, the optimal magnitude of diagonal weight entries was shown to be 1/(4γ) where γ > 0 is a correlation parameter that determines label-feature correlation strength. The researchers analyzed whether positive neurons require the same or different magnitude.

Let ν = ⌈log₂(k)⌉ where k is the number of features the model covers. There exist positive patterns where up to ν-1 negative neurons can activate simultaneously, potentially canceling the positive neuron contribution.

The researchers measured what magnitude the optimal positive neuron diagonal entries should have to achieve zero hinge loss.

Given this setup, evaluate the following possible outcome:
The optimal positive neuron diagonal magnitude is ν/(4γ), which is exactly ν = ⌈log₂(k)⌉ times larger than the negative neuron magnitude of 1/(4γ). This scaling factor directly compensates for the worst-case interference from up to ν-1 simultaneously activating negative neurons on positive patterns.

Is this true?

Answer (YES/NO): YES